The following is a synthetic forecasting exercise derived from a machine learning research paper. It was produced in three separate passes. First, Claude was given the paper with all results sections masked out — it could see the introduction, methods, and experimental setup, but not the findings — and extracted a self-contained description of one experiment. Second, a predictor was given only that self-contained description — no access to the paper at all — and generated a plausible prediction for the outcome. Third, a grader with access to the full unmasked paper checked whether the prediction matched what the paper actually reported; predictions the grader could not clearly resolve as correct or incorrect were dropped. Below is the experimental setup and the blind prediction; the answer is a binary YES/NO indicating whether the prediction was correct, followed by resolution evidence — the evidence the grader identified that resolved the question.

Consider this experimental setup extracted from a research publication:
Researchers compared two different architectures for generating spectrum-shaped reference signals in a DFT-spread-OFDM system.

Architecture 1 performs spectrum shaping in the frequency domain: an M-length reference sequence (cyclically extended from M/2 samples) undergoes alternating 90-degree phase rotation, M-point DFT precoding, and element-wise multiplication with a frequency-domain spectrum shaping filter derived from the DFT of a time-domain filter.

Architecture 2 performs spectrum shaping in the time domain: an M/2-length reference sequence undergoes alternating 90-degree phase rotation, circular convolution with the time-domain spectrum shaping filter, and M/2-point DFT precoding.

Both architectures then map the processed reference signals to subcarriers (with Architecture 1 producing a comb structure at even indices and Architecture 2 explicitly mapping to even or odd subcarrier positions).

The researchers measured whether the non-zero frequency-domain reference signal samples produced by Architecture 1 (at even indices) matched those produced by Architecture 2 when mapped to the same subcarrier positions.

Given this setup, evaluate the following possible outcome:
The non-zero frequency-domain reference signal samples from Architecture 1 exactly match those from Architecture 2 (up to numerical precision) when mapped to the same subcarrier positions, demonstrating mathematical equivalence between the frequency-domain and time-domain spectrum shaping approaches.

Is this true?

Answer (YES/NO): YES